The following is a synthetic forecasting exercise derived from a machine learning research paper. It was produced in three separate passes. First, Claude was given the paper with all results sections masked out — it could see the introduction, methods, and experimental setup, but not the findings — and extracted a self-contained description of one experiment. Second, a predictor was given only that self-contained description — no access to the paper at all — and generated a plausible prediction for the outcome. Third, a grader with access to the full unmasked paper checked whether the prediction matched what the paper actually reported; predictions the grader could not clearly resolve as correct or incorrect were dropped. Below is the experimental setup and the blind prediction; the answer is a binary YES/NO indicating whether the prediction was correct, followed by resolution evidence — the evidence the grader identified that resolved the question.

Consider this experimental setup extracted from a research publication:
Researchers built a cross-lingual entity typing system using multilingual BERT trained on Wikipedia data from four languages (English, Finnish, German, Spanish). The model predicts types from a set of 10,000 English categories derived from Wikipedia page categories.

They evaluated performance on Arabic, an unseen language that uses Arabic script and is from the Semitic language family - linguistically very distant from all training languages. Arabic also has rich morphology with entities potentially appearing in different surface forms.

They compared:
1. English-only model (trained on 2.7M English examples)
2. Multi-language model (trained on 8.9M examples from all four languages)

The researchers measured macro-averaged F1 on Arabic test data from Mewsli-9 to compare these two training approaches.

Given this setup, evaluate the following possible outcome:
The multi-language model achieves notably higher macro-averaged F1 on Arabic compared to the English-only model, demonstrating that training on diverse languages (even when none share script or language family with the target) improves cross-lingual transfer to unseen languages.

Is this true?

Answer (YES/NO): YES